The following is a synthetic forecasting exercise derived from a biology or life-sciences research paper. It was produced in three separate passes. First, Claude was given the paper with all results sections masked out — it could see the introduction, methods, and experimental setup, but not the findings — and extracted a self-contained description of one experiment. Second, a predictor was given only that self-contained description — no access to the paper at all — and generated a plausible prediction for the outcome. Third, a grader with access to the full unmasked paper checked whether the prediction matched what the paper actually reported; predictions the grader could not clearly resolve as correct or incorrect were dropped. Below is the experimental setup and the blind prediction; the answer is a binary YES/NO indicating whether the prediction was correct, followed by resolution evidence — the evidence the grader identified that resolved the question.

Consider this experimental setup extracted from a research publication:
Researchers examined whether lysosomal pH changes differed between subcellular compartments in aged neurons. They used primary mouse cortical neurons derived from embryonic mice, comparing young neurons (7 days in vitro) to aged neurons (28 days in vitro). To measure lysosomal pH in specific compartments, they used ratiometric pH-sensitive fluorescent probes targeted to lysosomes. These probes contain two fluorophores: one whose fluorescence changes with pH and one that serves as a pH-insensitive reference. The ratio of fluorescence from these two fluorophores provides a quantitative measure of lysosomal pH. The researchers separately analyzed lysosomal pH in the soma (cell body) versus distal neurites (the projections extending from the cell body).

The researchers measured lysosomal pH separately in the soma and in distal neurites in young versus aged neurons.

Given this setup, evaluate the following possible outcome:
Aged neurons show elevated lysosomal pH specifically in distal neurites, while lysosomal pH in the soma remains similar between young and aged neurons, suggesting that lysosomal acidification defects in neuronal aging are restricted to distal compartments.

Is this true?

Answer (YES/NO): NO